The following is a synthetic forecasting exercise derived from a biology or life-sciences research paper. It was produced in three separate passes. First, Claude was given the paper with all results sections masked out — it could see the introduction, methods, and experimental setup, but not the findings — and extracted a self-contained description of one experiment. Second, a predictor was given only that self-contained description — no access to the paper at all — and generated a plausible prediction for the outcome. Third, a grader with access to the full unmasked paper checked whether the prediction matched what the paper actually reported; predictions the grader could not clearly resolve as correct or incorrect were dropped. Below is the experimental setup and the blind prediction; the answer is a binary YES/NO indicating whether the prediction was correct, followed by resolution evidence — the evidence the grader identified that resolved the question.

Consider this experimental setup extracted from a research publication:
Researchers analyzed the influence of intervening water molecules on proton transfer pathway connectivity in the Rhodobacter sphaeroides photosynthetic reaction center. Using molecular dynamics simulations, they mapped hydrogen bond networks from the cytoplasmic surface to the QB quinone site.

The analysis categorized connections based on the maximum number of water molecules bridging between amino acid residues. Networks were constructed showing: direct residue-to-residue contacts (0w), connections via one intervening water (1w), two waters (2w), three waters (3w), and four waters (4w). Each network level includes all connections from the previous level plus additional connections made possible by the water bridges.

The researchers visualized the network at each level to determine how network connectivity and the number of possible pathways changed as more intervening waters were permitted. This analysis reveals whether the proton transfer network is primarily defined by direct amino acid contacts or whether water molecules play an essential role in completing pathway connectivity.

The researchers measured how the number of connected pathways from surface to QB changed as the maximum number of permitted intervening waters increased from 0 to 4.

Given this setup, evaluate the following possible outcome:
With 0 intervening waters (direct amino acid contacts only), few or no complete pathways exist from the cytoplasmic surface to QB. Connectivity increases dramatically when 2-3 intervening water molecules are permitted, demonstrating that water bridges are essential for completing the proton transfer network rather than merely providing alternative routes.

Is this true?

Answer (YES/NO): YES